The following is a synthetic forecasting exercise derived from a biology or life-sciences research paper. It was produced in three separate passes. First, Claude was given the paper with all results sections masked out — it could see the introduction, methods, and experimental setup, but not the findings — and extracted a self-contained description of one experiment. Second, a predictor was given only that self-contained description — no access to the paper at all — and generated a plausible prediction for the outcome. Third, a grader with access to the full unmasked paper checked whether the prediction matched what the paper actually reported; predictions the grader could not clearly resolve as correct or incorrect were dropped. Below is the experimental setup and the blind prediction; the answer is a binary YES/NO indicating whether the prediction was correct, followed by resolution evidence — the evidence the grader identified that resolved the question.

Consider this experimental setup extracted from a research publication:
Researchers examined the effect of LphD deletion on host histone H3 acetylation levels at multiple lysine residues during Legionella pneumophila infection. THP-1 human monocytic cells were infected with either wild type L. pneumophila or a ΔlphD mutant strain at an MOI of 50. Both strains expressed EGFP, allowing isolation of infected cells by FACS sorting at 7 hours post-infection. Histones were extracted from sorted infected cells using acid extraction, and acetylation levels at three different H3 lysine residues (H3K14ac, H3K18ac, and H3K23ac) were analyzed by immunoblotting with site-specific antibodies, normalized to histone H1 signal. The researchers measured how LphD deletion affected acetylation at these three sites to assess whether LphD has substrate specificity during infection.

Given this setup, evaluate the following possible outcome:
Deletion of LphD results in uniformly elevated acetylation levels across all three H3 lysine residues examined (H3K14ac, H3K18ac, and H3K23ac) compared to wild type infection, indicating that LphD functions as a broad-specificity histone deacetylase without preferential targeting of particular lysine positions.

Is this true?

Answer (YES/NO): NO